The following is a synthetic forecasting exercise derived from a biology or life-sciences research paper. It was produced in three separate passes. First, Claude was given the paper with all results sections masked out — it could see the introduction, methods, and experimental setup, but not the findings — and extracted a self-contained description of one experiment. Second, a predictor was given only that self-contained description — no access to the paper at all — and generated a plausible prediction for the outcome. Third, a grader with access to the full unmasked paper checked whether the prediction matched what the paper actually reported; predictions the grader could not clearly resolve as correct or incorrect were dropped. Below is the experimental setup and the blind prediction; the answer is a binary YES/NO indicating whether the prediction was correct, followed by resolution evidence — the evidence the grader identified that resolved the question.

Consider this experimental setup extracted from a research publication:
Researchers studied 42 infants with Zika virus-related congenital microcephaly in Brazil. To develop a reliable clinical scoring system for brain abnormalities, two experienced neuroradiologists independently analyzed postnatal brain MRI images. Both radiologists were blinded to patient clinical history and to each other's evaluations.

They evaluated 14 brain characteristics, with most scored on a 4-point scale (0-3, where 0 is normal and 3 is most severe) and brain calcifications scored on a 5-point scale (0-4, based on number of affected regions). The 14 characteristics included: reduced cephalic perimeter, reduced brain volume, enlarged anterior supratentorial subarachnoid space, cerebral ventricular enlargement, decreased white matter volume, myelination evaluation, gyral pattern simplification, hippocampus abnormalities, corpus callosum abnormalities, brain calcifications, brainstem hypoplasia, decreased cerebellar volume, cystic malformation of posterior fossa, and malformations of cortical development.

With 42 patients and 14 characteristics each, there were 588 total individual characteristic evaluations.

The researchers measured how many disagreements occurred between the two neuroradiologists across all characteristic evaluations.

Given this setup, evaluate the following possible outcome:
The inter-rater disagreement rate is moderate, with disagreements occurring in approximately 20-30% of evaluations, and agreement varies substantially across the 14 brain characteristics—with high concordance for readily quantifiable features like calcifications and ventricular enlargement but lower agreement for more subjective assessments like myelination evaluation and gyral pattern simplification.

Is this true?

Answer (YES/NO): NO